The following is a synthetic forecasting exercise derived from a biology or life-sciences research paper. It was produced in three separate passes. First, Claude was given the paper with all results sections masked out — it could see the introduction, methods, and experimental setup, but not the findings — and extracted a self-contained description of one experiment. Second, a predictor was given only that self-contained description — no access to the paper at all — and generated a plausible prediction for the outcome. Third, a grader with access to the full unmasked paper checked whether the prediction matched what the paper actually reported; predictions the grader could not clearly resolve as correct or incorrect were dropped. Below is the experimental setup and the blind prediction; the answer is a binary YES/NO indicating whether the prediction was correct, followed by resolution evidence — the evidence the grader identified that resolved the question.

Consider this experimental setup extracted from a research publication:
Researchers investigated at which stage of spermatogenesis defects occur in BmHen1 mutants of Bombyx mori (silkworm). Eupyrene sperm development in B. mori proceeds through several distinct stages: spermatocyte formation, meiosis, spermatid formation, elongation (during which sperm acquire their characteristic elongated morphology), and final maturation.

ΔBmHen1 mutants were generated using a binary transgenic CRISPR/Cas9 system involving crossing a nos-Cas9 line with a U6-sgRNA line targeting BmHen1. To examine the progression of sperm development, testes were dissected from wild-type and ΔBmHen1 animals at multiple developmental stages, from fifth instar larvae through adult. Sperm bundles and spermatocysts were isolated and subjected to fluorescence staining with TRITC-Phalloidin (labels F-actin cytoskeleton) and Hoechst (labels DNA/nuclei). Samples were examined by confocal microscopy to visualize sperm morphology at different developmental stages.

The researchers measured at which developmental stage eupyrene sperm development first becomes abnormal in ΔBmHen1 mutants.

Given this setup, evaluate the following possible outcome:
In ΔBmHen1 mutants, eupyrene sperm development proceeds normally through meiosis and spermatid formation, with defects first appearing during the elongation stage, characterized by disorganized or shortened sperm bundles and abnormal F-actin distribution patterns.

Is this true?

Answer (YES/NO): YES